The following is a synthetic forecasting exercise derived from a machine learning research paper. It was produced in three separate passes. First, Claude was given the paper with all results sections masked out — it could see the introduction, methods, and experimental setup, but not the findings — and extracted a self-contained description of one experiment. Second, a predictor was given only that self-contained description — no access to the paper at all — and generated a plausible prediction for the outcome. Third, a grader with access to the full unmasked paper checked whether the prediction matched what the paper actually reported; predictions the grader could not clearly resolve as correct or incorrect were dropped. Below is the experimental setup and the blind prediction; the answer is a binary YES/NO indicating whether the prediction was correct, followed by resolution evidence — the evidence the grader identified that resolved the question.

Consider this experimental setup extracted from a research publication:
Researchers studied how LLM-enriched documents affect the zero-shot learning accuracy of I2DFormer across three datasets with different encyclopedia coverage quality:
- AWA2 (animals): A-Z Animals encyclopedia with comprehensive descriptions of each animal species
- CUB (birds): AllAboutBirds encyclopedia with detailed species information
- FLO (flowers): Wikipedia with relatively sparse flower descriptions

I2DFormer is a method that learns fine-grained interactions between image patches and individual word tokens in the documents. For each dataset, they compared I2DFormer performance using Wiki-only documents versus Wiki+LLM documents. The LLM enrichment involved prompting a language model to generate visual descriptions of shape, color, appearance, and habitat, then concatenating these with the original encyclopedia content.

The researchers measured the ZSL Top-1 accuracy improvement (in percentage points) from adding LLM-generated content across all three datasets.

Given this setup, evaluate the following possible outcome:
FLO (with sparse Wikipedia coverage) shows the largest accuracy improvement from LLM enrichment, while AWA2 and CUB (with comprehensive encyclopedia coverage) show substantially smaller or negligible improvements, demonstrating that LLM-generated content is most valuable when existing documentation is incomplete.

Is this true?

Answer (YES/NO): YES